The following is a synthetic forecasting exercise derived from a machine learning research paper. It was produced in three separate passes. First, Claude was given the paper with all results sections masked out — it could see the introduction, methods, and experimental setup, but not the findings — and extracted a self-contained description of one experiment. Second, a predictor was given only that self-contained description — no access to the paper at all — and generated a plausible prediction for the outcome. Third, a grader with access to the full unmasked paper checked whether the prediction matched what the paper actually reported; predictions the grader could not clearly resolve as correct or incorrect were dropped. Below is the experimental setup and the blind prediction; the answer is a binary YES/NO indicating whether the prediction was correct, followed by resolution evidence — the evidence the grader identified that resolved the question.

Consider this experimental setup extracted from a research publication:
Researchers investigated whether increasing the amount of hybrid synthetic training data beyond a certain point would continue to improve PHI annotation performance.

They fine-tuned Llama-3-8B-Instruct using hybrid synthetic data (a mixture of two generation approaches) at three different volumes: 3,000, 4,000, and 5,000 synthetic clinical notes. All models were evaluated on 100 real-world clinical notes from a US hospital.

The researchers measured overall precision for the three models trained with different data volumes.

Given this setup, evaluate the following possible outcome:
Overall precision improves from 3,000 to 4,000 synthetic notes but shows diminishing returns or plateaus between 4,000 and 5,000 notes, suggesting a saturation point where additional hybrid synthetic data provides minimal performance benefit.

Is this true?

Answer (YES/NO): NO